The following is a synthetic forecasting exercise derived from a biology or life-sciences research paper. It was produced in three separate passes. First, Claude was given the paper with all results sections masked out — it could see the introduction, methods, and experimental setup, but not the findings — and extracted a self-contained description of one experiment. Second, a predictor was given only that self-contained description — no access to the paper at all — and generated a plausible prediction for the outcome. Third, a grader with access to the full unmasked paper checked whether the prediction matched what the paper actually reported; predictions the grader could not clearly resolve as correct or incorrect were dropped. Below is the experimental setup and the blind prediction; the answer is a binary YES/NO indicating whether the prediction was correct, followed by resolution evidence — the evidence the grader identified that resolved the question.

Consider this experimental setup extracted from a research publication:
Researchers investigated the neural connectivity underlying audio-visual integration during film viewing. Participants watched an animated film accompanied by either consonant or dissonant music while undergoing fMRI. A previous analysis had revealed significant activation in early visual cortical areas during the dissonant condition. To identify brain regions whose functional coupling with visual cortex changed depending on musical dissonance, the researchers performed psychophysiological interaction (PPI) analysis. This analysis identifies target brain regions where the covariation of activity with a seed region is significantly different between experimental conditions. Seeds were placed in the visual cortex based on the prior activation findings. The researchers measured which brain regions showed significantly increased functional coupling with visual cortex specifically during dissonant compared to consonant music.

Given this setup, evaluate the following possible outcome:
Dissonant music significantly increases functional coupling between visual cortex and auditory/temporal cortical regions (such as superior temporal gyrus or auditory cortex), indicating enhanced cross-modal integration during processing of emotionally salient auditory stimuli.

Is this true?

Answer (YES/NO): YES